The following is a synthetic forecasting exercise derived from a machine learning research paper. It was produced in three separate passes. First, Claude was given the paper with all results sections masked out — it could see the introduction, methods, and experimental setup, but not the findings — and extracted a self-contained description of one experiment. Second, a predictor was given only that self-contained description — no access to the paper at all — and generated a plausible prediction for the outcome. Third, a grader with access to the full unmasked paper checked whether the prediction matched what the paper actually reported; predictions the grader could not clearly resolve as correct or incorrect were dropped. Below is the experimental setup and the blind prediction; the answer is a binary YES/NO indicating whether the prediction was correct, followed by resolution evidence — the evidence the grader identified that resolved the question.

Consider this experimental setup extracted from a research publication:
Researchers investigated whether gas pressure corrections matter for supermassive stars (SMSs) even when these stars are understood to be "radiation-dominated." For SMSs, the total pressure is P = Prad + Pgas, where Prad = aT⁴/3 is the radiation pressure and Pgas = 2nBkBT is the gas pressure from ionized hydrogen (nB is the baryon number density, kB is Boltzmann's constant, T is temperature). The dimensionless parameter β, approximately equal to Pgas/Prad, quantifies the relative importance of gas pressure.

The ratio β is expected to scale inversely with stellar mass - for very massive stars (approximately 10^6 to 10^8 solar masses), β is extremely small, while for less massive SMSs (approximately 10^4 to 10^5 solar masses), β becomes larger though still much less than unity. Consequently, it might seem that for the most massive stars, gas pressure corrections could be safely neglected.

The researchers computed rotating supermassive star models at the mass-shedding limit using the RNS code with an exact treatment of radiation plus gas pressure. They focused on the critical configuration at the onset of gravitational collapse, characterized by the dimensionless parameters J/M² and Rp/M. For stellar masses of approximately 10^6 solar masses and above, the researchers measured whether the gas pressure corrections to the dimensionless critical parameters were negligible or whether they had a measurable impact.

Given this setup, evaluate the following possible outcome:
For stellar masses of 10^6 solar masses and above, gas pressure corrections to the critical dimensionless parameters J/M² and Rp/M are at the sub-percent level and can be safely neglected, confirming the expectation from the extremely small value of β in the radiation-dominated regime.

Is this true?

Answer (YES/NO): NO